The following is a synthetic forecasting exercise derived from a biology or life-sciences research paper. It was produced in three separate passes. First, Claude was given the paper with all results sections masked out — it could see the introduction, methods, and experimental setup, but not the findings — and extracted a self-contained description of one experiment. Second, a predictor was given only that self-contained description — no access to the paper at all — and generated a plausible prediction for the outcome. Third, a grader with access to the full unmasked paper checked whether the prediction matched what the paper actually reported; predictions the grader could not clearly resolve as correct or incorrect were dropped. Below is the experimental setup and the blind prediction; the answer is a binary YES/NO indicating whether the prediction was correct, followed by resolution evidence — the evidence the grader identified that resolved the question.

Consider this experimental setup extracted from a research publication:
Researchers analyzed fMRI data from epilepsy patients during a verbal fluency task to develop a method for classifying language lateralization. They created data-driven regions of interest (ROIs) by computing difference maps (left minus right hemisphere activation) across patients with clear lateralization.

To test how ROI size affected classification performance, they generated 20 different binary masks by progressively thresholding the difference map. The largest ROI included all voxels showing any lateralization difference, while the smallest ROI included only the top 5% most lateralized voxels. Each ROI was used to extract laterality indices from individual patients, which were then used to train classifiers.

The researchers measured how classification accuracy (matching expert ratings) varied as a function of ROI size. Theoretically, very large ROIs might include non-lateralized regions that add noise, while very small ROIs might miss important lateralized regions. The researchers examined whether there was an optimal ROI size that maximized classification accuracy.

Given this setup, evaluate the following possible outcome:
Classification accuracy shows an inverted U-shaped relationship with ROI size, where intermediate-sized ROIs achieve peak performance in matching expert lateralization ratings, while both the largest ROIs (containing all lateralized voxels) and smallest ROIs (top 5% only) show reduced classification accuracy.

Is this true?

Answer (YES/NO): NO